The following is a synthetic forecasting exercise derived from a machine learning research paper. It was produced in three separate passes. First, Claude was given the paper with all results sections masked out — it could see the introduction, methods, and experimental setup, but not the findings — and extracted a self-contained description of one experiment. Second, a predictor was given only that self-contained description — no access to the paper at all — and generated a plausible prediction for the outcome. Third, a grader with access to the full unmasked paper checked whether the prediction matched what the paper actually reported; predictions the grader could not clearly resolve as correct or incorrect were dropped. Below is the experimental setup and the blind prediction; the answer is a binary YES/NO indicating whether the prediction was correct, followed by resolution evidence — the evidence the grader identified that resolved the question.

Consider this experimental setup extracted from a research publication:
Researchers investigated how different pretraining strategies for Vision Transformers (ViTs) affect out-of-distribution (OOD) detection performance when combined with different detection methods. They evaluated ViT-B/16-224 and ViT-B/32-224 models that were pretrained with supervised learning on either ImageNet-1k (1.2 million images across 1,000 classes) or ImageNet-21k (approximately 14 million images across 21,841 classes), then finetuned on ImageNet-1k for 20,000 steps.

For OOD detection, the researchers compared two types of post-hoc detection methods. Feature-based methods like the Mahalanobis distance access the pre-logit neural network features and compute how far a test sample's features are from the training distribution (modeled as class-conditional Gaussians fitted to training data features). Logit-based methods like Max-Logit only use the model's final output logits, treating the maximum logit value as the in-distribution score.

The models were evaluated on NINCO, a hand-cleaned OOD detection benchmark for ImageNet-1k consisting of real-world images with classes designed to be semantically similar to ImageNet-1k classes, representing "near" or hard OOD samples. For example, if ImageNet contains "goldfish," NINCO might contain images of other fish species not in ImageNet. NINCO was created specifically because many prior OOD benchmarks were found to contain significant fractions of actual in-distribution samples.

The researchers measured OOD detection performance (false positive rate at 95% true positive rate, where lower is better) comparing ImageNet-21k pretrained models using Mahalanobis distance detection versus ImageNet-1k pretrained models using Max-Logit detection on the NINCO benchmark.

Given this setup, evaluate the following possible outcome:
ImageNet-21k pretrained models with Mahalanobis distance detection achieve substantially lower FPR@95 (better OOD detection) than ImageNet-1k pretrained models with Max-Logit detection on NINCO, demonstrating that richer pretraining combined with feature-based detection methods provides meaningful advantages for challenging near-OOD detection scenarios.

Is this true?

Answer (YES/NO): YES